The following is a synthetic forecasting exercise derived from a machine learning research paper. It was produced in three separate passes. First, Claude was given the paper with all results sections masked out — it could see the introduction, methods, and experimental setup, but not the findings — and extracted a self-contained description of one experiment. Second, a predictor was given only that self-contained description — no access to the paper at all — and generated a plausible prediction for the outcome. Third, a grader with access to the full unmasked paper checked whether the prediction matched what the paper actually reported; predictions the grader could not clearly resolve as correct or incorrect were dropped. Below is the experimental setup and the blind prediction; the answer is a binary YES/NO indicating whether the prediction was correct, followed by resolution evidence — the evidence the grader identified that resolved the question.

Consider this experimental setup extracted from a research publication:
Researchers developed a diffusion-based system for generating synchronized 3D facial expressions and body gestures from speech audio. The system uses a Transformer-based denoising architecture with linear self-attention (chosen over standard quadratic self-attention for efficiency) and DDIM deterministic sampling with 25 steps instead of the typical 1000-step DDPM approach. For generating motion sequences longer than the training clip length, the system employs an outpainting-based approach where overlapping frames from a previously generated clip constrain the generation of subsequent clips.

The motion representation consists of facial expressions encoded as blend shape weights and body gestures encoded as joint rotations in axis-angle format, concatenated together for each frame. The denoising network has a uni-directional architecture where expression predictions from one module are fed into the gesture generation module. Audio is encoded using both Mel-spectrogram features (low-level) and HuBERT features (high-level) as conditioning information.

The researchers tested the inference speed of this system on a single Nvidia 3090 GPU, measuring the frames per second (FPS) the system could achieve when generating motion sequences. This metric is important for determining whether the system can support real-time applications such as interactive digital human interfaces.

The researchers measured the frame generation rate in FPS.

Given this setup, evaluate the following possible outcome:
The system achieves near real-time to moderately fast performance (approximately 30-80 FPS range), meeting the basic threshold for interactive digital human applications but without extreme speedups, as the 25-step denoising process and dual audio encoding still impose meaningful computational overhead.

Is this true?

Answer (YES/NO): YES